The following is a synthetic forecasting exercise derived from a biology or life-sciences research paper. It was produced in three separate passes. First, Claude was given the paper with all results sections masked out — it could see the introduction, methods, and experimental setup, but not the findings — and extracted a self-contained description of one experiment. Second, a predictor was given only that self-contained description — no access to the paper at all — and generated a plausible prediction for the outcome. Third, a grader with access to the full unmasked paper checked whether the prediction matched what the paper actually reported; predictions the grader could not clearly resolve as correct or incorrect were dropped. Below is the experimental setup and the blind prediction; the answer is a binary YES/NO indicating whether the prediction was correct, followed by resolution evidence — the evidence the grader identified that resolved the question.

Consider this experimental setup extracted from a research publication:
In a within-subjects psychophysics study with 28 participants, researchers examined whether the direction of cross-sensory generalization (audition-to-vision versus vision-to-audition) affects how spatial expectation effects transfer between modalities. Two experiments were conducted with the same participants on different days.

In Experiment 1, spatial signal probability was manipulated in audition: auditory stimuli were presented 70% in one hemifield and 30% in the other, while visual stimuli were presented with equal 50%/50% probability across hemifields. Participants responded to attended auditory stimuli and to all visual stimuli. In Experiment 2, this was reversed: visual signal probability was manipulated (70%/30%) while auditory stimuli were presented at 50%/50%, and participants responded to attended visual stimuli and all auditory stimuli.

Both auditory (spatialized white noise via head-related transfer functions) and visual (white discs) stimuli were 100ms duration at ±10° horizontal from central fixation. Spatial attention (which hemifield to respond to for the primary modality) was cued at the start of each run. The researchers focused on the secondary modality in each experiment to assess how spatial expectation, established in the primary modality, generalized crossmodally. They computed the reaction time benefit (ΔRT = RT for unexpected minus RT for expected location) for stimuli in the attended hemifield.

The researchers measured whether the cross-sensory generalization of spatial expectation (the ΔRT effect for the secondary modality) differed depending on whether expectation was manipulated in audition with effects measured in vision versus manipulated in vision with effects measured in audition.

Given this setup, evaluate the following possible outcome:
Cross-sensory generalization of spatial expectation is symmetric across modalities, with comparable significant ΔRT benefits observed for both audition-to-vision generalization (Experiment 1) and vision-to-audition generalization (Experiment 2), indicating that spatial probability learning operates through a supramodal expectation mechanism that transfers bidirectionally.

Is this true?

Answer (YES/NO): NO